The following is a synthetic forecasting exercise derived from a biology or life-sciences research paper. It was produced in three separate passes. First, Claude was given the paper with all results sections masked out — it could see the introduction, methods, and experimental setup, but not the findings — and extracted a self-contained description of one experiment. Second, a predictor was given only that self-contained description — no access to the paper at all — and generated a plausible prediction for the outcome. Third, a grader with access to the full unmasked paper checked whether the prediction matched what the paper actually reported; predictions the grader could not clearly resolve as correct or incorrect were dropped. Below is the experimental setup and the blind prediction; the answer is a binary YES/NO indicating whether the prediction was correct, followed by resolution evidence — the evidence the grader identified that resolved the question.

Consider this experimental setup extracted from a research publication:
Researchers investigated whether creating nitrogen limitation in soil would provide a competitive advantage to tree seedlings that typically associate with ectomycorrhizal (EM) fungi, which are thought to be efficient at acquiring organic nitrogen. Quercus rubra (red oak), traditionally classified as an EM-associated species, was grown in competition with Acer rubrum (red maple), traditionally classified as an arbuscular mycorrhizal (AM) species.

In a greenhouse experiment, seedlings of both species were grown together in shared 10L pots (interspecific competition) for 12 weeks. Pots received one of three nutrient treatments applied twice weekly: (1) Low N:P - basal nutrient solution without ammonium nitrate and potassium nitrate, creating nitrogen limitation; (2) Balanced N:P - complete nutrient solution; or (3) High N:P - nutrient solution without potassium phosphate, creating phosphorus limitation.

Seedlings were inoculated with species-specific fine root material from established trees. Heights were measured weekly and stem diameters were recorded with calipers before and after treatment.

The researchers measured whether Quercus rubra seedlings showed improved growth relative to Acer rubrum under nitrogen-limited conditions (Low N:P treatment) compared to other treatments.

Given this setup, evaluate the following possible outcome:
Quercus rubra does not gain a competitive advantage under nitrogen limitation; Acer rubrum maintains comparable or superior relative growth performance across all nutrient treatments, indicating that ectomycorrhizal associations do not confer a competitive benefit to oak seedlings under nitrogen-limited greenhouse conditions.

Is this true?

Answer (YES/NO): NO